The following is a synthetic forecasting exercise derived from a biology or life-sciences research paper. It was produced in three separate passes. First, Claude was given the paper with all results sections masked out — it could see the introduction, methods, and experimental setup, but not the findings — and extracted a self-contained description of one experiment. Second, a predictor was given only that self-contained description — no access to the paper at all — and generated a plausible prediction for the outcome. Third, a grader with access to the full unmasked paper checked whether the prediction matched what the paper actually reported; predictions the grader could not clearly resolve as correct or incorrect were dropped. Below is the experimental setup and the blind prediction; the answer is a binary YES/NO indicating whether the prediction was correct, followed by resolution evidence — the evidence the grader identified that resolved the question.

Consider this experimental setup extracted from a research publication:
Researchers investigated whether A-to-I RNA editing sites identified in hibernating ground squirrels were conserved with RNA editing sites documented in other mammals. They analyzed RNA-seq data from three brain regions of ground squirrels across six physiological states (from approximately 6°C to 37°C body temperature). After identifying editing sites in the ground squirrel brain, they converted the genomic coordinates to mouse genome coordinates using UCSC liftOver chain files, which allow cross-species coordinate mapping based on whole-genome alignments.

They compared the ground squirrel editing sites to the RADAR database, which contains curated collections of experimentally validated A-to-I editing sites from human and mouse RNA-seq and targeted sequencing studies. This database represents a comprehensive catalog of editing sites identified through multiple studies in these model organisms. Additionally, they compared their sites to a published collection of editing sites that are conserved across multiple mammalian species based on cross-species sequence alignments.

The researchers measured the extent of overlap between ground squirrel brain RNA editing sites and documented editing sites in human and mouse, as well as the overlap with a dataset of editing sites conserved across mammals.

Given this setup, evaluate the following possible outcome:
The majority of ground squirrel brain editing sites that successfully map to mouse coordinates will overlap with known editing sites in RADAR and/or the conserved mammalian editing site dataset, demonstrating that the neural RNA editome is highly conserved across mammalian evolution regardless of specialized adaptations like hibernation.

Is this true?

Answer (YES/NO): NO